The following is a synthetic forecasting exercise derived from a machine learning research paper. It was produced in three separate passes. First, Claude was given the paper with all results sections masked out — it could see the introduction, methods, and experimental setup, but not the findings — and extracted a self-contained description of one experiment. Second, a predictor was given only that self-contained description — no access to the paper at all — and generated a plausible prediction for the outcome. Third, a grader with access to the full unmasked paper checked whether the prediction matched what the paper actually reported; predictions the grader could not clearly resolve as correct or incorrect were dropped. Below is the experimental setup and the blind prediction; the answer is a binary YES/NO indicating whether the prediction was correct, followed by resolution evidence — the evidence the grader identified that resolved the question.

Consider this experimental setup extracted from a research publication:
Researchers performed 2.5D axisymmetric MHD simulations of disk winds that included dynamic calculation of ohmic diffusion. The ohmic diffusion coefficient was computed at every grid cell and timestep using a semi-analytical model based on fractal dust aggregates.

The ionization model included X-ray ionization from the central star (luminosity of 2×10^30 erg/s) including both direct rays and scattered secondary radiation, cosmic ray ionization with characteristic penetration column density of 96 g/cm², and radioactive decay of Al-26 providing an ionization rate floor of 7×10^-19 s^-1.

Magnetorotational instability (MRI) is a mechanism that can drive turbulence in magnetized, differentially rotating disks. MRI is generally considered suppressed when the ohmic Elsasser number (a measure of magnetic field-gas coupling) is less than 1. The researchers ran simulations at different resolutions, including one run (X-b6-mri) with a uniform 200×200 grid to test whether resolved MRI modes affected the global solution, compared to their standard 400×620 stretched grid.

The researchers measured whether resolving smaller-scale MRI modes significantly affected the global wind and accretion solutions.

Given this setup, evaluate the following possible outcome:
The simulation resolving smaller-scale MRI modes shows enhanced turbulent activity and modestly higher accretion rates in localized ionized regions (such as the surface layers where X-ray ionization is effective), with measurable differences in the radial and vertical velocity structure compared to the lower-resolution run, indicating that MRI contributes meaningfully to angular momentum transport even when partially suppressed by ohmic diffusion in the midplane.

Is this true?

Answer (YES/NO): NO